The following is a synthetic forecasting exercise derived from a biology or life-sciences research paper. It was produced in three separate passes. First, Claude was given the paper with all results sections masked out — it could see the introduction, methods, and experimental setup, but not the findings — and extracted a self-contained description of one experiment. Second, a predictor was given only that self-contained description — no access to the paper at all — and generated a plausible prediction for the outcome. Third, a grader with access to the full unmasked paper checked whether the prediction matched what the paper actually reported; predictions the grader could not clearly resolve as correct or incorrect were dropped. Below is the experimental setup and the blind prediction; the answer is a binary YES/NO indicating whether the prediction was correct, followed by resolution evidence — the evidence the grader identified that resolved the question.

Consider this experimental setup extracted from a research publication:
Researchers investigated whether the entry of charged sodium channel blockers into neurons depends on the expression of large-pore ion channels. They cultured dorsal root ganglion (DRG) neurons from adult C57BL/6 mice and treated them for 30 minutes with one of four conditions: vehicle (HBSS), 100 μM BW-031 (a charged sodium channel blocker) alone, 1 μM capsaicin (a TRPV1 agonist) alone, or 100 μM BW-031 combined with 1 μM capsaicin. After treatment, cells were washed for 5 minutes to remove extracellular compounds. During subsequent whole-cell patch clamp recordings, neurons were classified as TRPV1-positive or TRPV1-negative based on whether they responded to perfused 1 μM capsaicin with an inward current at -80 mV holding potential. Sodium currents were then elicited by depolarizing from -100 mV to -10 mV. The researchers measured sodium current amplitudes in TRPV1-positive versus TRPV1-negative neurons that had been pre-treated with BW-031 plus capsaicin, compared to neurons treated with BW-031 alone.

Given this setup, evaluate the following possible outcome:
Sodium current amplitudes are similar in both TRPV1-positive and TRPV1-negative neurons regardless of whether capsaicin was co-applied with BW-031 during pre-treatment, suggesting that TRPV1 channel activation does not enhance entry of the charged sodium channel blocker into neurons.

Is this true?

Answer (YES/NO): NO